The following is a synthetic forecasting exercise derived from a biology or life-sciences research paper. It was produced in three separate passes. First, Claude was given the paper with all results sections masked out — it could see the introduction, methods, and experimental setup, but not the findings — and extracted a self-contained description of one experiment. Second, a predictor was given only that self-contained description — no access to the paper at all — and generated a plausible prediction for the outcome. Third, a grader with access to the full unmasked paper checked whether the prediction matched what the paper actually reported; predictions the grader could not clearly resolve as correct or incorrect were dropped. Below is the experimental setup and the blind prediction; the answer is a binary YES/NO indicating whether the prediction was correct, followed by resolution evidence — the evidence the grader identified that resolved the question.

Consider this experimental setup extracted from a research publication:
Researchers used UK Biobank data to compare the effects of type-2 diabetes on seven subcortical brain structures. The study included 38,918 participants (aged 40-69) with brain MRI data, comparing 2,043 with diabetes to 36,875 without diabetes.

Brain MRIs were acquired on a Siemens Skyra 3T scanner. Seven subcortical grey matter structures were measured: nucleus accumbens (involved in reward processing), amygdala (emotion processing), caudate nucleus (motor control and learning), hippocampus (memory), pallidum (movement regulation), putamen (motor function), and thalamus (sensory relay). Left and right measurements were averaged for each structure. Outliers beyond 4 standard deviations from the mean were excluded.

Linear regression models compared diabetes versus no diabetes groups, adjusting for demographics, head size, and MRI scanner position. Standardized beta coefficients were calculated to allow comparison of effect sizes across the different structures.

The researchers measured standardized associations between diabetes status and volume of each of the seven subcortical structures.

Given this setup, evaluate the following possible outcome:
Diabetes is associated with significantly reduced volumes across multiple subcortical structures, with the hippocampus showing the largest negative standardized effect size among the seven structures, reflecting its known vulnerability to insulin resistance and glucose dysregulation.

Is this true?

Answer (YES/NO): NO